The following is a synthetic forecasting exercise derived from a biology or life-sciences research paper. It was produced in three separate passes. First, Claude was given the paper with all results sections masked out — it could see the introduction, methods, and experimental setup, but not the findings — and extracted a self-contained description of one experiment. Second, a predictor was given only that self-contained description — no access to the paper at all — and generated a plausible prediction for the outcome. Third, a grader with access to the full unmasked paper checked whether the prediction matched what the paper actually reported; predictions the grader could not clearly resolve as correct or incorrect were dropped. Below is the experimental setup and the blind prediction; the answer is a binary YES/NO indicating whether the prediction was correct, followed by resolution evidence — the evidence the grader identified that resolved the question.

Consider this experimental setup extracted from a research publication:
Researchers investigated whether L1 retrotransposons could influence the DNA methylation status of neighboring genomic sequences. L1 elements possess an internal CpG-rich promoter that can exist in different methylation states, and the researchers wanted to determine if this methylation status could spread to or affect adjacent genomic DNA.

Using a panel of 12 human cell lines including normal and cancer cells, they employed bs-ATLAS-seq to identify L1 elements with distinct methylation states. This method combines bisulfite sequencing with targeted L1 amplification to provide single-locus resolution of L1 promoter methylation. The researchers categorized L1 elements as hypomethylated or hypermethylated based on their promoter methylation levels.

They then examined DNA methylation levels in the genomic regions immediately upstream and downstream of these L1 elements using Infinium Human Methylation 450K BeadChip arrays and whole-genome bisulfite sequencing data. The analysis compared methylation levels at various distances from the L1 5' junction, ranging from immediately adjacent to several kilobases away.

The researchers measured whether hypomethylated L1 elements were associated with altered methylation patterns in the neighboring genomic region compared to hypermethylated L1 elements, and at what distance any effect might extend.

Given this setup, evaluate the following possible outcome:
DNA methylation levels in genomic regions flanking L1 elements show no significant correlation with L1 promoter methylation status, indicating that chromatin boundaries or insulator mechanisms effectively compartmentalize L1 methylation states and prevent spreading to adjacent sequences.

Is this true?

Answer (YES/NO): NO